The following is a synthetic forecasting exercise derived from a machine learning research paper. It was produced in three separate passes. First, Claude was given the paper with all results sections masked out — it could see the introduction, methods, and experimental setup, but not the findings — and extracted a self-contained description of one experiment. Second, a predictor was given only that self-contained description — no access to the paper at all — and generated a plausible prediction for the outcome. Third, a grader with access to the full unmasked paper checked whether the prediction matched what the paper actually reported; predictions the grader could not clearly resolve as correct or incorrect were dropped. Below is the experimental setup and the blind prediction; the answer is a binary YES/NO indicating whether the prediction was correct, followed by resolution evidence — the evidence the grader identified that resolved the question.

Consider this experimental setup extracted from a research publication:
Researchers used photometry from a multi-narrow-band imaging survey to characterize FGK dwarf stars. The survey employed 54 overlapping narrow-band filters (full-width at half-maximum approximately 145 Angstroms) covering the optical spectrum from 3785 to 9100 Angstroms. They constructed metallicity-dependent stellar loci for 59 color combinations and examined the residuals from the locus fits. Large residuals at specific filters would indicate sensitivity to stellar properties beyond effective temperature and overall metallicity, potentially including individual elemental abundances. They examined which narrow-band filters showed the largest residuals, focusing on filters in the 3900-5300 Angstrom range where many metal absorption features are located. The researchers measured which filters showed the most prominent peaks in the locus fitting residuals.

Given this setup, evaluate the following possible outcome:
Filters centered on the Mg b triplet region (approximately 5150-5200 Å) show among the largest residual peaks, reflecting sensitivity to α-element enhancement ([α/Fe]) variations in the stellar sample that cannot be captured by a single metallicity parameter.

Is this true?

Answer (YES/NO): YES